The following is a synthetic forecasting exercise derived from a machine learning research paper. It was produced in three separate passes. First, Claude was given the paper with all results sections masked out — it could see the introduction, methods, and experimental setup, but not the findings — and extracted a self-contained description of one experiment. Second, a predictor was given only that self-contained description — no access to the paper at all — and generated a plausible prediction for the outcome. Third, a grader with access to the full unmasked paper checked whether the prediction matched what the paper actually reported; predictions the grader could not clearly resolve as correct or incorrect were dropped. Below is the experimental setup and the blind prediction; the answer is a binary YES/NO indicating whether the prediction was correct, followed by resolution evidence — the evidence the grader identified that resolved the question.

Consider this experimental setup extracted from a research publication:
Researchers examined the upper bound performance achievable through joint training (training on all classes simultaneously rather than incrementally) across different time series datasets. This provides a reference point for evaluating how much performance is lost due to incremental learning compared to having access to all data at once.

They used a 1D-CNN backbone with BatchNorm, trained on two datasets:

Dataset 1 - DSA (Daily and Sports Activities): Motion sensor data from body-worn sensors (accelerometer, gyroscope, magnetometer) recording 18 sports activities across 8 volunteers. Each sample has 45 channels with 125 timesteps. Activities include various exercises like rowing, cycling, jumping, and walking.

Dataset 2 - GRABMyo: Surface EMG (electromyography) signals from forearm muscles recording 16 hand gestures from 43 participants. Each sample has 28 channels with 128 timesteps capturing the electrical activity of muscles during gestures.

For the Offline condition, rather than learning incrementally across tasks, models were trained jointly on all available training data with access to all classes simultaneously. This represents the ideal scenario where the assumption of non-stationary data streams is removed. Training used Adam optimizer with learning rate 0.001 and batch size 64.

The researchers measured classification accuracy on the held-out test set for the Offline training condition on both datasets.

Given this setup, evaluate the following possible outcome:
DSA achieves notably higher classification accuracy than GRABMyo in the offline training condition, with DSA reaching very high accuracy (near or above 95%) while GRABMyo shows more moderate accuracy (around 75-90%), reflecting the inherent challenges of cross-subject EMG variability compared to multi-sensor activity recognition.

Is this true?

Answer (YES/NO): NO